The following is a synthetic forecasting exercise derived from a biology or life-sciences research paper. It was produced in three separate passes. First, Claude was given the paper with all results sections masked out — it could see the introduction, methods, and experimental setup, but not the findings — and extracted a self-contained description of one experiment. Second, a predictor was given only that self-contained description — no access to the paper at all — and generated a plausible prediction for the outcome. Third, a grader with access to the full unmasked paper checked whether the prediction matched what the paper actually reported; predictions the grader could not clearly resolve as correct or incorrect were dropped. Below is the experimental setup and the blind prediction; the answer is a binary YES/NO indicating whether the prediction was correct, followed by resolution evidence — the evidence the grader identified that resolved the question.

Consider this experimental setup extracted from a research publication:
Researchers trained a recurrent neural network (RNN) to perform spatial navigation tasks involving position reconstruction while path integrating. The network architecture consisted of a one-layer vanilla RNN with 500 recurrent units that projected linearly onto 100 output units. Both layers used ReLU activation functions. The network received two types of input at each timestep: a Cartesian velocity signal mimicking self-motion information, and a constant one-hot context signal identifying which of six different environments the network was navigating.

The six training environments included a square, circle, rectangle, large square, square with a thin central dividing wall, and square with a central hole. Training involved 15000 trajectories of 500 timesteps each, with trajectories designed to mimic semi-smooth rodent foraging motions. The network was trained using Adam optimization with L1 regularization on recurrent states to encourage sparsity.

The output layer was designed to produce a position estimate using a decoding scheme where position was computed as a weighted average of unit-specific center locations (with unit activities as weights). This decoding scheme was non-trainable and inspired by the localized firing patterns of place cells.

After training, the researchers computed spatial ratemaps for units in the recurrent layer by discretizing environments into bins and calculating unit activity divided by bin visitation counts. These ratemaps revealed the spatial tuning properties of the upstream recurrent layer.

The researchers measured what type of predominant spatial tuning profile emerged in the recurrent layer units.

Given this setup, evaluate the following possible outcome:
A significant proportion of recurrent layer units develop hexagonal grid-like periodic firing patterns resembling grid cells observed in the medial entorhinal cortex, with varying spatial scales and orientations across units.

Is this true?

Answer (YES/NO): NO